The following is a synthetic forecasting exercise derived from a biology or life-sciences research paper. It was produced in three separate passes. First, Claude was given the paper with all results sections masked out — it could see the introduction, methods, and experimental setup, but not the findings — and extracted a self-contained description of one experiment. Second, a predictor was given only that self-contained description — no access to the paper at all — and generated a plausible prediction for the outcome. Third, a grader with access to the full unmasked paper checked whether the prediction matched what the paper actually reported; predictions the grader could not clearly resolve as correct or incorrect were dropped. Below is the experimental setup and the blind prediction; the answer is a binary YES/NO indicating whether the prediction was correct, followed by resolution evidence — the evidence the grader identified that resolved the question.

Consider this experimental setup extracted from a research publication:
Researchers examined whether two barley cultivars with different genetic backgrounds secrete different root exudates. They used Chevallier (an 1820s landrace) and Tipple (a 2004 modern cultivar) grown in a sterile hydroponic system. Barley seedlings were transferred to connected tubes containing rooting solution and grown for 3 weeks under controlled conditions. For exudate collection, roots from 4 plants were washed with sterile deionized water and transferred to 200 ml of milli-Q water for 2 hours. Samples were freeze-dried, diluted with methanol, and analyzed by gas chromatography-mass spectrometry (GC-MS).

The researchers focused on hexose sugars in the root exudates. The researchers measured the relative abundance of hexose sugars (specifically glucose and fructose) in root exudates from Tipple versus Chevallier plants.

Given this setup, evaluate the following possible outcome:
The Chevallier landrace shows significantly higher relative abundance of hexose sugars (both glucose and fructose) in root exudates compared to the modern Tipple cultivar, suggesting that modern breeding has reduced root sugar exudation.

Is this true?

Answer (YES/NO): NO